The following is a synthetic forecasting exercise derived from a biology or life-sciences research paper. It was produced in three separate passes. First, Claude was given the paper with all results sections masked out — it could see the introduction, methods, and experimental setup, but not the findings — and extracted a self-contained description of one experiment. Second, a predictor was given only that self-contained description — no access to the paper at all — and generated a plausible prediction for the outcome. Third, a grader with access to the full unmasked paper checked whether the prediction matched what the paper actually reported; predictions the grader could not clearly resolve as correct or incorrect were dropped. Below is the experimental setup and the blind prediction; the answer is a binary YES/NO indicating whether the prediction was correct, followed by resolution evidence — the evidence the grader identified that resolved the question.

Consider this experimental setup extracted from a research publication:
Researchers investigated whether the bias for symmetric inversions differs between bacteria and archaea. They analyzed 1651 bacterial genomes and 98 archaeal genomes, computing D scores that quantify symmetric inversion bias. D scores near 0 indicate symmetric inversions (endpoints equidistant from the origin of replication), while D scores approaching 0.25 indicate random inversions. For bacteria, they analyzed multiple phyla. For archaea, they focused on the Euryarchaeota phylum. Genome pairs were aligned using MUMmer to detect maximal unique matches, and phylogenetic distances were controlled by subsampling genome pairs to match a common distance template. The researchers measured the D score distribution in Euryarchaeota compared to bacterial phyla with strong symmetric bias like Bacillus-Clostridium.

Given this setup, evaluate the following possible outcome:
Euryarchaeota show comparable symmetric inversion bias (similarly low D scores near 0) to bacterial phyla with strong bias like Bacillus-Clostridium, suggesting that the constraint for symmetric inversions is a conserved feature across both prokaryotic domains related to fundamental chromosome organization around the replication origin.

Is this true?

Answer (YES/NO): NO